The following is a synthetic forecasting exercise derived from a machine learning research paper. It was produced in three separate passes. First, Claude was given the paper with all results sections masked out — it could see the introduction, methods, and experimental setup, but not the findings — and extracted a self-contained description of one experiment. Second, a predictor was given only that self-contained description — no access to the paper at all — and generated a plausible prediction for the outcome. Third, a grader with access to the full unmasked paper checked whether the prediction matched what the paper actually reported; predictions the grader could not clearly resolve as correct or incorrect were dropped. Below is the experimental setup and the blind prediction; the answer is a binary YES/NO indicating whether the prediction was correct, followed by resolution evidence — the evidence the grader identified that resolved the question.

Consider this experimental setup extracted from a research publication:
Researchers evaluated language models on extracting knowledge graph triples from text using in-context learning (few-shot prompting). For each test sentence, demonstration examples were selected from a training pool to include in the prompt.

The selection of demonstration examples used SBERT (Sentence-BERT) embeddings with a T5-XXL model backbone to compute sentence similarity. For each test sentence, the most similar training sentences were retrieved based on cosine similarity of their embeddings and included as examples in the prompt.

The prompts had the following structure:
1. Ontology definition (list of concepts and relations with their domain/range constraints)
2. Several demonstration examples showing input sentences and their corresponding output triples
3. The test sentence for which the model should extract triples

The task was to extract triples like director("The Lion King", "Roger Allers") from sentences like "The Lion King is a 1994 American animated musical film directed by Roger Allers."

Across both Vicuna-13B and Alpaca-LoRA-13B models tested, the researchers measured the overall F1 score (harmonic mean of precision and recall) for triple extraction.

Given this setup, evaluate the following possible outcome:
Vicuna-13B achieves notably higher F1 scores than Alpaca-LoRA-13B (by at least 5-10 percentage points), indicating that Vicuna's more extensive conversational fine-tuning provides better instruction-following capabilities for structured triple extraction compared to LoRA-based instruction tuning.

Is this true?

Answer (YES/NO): YES